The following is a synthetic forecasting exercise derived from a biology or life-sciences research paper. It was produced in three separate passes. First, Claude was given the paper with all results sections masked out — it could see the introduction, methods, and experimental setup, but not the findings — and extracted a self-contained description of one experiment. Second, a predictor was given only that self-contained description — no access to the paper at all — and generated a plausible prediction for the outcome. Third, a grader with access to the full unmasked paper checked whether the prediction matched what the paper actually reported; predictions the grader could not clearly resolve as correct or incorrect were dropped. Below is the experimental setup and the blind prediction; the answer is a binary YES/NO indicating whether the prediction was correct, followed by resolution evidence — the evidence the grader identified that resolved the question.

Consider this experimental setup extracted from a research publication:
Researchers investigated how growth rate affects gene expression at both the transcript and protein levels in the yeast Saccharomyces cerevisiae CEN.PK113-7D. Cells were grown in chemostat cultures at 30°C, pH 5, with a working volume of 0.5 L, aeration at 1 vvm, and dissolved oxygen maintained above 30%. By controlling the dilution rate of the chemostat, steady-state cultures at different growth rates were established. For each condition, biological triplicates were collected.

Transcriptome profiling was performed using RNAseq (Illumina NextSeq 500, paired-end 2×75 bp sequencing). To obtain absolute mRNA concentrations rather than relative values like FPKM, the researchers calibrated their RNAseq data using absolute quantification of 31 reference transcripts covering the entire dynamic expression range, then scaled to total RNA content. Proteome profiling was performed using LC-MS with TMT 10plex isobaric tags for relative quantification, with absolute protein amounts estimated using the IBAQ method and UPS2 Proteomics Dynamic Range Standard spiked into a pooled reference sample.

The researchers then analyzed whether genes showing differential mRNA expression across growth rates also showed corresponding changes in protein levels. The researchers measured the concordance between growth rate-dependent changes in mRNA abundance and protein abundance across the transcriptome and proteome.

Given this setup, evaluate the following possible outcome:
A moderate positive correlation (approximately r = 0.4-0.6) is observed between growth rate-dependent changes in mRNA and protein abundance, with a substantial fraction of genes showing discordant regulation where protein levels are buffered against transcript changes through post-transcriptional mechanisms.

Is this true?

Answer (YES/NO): NO